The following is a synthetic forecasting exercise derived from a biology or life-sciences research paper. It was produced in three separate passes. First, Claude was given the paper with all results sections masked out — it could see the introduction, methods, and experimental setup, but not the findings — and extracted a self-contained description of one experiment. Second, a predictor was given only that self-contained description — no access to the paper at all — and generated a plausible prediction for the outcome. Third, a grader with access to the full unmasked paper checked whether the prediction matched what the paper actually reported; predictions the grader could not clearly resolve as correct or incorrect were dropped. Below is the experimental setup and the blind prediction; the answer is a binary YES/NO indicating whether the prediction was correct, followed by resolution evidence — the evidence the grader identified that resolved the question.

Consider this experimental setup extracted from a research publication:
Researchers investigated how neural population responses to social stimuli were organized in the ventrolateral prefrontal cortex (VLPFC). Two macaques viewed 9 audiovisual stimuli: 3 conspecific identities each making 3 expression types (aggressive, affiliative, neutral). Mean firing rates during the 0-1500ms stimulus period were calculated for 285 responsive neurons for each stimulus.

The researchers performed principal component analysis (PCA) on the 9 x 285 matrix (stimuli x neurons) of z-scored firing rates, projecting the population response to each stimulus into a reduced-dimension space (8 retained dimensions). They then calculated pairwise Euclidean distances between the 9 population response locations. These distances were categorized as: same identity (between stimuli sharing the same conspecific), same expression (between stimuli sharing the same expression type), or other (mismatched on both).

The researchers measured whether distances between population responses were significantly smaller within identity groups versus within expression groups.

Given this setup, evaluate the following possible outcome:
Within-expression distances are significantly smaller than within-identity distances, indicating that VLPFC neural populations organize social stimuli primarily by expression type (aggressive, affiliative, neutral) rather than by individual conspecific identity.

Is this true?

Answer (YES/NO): NO